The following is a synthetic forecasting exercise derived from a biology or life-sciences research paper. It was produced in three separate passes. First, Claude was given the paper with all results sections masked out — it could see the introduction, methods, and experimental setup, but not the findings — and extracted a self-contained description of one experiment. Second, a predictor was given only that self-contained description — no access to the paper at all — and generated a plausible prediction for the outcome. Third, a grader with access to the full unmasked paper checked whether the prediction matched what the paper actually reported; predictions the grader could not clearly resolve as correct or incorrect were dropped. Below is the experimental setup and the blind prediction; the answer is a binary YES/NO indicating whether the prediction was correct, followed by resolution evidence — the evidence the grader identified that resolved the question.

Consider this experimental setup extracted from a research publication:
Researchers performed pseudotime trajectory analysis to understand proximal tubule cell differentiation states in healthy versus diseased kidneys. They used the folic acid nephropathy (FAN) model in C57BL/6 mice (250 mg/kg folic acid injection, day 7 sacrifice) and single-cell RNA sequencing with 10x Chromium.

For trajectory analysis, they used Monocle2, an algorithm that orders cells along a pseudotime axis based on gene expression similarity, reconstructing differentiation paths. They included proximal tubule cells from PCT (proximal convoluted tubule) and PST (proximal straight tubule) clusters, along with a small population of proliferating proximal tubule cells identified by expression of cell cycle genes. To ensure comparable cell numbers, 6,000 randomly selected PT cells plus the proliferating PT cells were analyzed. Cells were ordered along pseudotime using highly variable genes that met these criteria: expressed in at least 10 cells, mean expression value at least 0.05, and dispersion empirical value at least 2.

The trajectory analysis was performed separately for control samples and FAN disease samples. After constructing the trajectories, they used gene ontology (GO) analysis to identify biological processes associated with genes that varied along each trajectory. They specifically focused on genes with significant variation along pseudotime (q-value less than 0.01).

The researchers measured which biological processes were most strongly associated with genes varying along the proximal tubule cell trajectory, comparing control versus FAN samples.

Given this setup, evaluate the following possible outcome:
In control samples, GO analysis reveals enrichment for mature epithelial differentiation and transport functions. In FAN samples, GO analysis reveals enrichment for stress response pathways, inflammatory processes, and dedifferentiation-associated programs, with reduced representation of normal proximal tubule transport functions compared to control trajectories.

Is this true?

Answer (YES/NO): NO